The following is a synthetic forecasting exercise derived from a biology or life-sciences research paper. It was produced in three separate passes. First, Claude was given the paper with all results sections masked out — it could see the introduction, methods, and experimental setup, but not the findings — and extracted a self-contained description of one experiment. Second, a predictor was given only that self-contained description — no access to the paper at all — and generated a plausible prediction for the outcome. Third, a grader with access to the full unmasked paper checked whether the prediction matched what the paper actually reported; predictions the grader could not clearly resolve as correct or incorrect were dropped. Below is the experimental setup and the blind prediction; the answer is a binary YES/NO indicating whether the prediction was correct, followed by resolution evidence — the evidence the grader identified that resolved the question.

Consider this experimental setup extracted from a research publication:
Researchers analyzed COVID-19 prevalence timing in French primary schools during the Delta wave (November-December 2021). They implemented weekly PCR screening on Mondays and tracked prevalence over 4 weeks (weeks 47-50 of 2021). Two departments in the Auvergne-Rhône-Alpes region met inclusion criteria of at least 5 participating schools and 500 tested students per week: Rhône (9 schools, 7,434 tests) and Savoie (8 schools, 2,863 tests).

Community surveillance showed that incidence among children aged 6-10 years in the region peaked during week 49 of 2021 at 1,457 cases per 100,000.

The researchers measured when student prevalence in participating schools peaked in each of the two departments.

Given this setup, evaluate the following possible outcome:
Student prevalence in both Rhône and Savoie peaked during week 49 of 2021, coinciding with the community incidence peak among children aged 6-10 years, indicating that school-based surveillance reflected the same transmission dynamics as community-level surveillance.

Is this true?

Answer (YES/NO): NO